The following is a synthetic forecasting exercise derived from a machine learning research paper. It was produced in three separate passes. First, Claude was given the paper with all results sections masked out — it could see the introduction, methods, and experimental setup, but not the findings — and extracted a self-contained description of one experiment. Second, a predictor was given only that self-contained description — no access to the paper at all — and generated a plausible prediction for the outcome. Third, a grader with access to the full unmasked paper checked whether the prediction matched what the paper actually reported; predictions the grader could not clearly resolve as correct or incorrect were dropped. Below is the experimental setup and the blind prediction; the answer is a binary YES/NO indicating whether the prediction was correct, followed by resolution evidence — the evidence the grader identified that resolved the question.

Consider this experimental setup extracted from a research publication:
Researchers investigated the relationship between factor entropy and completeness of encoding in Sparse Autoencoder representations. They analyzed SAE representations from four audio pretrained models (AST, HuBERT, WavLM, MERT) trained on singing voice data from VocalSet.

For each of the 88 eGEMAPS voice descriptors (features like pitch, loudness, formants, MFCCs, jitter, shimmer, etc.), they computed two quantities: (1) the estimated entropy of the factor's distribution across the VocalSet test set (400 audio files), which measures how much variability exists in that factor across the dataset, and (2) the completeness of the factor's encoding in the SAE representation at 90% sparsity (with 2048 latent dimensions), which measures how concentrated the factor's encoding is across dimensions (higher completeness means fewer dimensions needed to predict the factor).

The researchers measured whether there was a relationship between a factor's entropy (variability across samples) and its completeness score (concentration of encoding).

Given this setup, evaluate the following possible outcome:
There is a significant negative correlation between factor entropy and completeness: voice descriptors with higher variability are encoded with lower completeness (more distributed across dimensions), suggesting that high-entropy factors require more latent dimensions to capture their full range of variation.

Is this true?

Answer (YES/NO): YES